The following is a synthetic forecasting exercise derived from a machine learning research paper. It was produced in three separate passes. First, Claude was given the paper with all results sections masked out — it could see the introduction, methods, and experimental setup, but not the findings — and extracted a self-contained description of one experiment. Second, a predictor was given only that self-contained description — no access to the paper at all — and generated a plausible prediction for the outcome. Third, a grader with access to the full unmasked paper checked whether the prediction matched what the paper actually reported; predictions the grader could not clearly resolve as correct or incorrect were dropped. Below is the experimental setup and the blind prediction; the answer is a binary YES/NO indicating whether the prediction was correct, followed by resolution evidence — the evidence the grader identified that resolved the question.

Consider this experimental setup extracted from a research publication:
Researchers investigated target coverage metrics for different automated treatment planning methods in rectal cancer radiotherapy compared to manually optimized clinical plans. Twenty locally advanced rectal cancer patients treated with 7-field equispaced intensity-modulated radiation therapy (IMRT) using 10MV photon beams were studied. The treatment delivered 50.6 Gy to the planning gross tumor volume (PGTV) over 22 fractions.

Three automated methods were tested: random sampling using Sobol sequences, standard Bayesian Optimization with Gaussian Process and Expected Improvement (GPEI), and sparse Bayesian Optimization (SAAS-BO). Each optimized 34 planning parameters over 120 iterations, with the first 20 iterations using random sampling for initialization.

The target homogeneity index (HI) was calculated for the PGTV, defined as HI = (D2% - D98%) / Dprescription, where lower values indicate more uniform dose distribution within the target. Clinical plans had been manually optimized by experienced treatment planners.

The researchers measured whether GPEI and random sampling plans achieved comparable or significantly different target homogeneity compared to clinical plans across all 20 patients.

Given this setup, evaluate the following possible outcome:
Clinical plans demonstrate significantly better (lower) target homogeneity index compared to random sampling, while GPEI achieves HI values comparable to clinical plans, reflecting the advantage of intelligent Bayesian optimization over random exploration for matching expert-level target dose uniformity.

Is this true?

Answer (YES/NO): NO